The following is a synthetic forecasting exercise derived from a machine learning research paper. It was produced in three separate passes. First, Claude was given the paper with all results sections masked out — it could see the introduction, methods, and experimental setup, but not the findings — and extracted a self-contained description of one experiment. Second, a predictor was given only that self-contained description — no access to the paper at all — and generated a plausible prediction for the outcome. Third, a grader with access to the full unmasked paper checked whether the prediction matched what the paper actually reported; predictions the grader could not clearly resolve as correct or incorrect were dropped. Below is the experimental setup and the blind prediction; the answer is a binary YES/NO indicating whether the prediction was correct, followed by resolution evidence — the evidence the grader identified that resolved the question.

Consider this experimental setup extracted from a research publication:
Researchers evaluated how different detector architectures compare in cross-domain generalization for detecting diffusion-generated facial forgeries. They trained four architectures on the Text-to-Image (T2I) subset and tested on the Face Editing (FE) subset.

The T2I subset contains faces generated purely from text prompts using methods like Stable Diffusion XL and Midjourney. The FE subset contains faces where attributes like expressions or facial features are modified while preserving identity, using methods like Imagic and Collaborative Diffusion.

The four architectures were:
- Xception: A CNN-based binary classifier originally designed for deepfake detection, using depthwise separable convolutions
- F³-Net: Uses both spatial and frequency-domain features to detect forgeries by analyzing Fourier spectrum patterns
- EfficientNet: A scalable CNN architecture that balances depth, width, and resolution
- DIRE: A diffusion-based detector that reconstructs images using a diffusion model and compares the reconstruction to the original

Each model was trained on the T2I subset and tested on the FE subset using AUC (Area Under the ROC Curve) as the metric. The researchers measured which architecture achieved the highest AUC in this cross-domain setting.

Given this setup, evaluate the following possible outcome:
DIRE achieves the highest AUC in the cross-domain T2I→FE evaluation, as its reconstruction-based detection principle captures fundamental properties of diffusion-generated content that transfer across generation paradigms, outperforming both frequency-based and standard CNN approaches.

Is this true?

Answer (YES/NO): NO